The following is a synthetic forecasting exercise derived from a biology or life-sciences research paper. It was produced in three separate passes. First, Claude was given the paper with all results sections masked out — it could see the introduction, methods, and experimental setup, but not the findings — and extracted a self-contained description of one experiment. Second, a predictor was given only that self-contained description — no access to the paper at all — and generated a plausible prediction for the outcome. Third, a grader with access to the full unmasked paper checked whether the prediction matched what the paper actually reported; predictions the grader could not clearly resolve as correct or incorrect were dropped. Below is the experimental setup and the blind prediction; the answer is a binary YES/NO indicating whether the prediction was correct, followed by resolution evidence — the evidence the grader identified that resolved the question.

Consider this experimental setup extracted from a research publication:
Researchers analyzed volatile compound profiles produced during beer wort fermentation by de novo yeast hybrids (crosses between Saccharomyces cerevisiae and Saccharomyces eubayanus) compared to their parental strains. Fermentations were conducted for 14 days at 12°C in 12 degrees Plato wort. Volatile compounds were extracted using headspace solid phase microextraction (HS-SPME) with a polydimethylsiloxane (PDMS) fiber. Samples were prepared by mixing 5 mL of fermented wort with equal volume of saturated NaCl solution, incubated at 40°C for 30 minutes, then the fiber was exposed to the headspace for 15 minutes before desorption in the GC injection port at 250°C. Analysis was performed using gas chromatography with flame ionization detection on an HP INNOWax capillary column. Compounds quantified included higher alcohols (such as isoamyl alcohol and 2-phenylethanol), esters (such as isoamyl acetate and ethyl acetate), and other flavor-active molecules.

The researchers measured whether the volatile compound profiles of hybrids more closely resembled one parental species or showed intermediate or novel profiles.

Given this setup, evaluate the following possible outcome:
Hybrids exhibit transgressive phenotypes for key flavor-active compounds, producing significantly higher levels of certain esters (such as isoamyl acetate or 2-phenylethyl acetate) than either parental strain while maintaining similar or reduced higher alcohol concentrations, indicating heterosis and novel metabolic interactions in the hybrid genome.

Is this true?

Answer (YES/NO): NO